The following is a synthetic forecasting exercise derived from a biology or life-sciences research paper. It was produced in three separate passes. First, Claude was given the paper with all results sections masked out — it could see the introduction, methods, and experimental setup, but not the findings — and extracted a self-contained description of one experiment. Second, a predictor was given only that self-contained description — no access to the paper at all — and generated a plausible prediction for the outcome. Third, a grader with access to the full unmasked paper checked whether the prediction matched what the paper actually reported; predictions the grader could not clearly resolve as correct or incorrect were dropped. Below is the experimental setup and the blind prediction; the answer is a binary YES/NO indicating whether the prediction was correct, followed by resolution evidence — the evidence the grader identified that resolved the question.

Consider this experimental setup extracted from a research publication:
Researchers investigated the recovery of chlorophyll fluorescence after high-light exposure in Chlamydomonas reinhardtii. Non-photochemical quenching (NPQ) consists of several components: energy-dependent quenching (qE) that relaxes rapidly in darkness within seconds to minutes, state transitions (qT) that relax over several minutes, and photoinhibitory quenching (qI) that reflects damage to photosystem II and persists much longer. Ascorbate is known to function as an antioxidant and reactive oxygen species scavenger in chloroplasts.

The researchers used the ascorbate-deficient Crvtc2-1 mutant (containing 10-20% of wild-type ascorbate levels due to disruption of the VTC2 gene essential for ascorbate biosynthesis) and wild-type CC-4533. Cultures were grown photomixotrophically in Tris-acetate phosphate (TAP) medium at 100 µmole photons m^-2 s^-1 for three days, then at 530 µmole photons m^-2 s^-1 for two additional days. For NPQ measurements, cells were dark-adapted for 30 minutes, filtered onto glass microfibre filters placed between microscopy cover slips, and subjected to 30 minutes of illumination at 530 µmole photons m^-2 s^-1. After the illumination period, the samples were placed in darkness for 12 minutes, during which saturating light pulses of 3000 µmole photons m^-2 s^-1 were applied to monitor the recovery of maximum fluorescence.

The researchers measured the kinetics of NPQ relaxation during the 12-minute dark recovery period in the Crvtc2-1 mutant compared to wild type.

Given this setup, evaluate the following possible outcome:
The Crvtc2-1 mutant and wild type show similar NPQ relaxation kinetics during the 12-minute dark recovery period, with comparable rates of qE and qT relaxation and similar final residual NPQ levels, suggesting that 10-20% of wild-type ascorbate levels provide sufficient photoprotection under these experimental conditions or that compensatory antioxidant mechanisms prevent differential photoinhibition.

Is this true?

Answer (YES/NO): NO